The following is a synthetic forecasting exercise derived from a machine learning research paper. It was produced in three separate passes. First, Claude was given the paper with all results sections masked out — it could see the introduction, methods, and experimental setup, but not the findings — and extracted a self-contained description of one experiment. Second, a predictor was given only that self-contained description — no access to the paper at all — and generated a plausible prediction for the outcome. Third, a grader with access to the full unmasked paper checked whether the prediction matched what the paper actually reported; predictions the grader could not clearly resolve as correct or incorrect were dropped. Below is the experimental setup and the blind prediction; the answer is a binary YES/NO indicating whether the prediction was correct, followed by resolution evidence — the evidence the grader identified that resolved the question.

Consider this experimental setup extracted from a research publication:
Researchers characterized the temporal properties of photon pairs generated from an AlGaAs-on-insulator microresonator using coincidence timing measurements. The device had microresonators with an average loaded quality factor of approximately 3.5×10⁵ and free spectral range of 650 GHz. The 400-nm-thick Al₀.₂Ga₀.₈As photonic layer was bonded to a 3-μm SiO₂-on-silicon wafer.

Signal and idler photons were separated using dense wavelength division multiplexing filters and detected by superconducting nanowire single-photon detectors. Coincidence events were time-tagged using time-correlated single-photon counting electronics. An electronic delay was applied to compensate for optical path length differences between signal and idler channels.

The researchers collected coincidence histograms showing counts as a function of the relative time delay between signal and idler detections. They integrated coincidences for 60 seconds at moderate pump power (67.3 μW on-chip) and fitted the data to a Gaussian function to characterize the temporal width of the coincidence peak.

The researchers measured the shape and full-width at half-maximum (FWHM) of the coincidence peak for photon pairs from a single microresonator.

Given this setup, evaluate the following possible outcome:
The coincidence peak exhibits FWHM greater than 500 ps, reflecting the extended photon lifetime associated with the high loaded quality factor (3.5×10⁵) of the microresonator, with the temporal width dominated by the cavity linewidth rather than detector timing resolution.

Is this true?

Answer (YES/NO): YES